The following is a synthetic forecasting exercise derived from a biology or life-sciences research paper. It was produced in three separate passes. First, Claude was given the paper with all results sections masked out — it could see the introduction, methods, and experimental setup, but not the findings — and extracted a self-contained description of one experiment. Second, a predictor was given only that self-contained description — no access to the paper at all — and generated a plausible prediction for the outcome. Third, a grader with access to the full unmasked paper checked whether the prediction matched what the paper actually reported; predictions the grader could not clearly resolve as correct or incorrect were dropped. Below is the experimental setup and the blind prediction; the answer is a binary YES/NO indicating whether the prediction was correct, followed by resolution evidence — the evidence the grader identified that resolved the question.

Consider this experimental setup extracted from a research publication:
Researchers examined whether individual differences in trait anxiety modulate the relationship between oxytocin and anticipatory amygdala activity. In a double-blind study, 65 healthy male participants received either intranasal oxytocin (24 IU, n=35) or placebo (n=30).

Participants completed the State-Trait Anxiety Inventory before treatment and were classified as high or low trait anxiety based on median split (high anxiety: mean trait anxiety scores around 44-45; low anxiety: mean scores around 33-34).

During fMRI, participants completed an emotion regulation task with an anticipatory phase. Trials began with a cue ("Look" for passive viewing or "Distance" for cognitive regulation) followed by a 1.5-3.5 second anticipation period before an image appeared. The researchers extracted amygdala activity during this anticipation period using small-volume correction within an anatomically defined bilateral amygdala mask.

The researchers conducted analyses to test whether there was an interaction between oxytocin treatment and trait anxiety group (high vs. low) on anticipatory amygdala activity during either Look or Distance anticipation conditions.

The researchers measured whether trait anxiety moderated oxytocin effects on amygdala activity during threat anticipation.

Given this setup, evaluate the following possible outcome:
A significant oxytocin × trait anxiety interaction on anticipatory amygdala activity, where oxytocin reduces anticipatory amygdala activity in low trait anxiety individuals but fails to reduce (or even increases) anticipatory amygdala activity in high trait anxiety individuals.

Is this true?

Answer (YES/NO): NO